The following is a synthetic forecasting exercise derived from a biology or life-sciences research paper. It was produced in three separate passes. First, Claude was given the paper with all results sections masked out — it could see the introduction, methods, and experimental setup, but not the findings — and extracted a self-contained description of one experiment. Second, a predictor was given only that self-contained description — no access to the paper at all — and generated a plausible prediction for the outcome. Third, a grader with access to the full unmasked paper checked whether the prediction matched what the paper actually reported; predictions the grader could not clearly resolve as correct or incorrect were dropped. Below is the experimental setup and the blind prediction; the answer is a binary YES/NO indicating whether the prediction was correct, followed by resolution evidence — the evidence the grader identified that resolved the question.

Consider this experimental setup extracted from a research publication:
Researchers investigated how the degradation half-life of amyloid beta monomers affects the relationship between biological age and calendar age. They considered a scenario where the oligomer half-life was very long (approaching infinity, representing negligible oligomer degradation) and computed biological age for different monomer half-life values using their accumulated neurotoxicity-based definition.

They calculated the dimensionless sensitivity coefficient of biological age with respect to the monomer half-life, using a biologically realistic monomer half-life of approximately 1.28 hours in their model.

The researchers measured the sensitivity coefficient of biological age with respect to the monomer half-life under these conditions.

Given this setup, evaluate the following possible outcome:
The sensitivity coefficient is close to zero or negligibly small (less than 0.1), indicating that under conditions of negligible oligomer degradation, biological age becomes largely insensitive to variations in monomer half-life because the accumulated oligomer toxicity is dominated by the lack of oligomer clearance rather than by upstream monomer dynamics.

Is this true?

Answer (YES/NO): NO